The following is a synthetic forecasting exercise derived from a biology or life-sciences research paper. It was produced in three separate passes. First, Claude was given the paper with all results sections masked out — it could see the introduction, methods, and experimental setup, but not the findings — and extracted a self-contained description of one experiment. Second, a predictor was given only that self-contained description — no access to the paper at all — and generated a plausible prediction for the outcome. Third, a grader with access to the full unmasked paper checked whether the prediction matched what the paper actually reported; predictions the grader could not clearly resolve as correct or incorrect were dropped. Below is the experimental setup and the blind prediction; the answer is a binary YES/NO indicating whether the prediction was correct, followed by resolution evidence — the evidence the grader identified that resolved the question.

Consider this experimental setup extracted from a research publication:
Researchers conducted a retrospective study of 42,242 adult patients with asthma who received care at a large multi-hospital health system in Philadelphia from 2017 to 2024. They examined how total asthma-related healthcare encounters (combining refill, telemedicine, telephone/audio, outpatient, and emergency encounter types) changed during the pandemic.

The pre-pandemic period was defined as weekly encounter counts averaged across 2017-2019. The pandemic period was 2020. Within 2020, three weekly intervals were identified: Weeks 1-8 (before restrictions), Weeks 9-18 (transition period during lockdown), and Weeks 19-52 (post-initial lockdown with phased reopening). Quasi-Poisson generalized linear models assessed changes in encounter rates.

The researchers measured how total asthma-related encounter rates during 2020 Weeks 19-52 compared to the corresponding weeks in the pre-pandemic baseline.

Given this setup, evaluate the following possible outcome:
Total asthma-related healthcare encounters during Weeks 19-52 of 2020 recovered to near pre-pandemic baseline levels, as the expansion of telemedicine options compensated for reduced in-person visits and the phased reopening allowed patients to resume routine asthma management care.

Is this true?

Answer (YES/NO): YES